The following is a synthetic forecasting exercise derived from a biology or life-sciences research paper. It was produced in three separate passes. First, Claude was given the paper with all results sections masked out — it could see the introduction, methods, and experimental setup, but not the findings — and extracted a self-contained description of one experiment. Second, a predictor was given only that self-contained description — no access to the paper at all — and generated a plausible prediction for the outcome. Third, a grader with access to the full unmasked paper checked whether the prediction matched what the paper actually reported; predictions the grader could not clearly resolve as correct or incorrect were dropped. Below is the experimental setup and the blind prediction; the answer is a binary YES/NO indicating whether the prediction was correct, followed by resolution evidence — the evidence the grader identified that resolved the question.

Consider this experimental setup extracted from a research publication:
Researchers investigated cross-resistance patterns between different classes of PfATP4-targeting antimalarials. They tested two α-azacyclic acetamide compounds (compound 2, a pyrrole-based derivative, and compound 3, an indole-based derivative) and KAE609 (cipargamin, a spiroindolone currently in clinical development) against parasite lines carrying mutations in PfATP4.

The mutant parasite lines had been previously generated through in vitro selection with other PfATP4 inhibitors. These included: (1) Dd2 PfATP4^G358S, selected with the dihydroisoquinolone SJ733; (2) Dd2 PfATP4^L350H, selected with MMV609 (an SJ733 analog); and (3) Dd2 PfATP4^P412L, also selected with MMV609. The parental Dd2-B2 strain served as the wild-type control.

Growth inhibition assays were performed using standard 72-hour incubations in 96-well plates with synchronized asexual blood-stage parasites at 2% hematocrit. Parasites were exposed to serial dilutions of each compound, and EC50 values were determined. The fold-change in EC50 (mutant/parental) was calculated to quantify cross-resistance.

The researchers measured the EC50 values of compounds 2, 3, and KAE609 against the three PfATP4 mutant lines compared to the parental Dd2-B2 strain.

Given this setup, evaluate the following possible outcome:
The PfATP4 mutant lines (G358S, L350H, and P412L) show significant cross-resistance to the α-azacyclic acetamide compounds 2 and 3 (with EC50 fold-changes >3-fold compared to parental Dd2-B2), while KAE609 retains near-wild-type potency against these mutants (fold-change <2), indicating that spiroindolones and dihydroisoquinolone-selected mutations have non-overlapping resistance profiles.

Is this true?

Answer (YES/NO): NO